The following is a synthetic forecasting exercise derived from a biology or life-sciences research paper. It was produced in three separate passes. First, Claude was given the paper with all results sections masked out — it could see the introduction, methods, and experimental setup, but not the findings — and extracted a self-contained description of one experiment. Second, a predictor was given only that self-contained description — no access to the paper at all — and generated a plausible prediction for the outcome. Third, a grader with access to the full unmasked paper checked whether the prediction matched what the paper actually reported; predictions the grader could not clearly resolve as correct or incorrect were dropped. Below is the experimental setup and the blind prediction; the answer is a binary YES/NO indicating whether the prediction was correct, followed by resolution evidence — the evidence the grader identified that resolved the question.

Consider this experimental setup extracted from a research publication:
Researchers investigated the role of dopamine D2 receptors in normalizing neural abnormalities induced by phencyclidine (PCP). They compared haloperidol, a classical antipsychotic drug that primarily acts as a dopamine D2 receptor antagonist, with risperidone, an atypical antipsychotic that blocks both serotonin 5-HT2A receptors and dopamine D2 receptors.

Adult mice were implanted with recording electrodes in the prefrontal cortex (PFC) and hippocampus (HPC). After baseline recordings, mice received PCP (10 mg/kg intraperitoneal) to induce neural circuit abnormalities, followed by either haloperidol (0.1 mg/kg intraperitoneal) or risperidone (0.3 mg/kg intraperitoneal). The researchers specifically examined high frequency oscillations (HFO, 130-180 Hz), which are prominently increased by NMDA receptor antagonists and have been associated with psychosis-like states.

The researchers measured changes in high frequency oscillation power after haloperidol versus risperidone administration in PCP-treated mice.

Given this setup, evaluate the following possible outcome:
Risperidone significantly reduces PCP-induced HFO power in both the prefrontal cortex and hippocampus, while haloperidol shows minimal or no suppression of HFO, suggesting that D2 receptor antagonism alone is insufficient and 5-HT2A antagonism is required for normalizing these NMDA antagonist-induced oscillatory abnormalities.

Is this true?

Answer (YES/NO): NO